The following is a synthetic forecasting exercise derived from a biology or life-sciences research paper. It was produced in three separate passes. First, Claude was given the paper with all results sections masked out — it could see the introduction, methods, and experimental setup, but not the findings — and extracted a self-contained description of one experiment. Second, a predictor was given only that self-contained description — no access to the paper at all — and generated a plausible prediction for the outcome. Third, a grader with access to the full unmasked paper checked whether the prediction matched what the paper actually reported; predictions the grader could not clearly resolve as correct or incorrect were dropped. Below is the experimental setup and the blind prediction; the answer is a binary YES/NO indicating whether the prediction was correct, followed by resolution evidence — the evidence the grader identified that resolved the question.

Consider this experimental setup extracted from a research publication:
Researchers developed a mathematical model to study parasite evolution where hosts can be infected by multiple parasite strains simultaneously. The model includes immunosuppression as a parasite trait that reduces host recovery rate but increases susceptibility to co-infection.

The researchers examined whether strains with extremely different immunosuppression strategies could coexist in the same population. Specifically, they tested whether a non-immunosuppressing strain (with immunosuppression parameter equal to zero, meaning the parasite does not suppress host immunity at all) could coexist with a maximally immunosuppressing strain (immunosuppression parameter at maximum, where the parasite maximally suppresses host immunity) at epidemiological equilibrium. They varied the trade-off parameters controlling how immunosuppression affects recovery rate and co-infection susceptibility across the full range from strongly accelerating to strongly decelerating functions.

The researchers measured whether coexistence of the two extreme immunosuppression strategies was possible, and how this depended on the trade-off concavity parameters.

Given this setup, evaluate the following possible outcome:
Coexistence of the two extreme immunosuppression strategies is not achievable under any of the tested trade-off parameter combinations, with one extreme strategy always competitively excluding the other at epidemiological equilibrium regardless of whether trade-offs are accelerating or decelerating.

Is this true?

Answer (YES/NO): NO